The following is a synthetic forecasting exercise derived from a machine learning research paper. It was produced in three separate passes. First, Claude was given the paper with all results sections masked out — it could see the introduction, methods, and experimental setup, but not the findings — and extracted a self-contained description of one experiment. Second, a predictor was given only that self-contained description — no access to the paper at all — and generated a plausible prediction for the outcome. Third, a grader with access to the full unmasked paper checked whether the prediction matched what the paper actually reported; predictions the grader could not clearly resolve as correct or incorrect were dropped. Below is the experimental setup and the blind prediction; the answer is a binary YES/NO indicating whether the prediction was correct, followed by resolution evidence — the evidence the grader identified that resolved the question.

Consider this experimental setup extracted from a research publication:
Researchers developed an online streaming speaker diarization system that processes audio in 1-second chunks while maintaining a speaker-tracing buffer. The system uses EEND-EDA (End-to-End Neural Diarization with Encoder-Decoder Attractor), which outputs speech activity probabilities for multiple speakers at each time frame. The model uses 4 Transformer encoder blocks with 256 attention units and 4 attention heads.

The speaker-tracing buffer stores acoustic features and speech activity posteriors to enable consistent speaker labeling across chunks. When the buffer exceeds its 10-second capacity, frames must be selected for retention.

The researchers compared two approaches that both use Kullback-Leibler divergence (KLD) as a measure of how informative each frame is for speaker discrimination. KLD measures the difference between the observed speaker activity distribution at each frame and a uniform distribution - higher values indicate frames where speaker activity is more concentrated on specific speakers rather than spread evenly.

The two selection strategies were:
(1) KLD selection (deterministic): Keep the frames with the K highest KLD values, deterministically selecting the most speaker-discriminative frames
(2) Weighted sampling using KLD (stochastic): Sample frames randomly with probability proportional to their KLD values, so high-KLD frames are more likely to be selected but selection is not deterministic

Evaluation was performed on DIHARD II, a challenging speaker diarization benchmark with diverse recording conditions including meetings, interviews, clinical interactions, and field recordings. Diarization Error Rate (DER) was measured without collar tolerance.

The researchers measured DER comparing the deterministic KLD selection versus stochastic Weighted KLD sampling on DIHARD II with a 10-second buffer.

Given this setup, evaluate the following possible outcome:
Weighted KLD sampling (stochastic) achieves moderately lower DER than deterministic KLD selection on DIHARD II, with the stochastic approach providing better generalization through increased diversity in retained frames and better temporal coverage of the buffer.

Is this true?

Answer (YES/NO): YES